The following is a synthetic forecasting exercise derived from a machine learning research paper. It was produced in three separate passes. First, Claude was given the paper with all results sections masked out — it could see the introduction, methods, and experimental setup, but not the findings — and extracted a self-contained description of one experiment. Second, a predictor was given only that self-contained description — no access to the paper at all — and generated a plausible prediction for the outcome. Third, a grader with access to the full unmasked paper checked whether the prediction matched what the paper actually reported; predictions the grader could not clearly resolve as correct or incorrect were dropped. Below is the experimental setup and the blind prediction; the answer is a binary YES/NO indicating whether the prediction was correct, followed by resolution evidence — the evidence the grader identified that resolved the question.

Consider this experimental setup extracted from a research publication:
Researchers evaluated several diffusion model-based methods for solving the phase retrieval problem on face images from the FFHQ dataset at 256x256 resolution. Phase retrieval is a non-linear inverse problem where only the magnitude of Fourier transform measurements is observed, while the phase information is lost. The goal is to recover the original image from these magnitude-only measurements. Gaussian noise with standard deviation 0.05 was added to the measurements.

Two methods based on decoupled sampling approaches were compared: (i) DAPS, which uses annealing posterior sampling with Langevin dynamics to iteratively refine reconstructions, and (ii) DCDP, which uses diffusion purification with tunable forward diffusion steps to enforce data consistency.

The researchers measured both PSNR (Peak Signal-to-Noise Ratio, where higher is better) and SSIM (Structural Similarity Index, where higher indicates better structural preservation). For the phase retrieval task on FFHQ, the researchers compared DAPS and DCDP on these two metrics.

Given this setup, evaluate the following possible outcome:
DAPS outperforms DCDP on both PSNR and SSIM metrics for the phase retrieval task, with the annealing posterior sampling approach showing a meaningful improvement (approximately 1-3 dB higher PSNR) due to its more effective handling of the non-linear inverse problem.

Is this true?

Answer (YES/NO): YES